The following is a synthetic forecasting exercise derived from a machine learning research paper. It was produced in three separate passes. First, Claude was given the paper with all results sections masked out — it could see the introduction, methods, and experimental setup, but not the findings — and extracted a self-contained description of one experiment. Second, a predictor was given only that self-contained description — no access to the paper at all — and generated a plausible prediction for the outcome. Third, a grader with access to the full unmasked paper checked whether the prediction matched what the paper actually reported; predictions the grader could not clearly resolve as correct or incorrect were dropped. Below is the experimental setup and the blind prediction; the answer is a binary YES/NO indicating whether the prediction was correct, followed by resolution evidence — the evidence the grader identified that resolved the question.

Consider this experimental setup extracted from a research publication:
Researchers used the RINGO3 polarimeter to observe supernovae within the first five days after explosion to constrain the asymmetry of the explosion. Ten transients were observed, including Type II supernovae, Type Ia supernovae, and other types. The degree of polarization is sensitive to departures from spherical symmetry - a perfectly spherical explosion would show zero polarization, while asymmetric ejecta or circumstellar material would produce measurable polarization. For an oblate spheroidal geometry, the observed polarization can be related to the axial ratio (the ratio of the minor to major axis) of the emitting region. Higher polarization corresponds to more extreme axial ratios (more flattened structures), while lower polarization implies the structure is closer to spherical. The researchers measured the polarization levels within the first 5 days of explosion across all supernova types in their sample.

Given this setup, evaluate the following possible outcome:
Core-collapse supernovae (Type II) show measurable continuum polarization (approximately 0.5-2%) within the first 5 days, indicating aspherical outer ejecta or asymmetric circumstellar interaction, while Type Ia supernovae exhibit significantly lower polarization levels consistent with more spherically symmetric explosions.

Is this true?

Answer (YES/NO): NO